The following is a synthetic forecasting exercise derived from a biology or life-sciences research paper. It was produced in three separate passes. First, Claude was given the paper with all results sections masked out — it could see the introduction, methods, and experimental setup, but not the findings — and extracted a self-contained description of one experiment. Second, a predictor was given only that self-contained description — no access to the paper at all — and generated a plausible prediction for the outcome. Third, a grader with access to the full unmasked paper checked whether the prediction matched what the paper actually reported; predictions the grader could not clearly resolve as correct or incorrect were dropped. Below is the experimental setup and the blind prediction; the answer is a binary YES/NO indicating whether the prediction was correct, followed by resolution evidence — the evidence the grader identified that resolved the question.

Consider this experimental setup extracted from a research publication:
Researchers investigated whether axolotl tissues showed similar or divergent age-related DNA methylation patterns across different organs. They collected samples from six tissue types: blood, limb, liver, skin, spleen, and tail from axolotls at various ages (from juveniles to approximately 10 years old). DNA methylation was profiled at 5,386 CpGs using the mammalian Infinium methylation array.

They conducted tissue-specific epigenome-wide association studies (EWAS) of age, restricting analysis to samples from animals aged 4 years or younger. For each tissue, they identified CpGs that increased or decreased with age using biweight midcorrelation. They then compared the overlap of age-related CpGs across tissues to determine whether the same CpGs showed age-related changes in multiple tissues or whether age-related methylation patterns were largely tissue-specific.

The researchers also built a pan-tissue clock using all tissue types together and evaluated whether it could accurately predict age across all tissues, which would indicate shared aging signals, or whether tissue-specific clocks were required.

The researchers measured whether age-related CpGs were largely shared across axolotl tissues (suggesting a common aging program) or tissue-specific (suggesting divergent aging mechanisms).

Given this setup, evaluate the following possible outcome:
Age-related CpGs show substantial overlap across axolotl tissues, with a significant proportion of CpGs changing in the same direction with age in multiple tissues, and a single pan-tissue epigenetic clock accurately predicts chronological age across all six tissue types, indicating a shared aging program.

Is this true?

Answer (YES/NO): NO